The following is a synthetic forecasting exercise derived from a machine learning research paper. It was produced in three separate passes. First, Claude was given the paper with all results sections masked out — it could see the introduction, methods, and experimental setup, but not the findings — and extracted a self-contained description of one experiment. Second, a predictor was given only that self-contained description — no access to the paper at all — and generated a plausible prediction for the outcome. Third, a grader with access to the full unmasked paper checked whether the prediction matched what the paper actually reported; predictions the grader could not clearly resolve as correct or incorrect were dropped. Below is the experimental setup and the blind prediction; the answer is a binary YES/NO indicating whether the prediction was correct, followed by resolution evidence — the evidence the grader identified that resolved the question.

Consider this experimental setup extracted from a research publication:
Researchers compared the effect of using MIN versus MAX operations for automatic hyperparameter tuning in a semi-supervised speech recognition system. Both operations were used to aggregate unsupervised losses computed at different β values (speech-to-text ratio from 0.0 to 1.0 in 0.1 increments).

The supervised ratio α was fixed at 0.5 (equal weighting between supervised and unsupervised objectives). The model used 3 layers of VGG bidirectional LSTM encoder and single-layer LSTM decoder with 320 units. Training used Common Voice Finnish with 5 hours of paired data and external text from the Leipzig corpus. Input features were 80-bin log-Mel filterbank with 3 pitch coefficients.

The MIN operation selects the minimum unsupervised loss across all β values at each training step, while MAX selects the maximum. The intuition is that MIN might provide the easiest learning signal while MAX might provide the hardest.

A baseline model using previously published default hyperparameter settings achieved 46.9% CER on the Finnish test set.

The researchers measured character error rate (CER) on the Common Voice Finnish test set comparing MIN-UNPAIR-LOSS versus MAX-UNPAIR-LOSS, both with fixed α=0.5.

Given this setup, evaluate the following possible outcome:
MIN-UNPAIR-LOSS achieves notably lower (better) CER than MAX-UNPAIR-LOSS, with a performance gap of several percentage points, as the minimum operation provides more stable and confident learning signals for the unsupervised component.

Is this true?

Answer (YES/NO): YES